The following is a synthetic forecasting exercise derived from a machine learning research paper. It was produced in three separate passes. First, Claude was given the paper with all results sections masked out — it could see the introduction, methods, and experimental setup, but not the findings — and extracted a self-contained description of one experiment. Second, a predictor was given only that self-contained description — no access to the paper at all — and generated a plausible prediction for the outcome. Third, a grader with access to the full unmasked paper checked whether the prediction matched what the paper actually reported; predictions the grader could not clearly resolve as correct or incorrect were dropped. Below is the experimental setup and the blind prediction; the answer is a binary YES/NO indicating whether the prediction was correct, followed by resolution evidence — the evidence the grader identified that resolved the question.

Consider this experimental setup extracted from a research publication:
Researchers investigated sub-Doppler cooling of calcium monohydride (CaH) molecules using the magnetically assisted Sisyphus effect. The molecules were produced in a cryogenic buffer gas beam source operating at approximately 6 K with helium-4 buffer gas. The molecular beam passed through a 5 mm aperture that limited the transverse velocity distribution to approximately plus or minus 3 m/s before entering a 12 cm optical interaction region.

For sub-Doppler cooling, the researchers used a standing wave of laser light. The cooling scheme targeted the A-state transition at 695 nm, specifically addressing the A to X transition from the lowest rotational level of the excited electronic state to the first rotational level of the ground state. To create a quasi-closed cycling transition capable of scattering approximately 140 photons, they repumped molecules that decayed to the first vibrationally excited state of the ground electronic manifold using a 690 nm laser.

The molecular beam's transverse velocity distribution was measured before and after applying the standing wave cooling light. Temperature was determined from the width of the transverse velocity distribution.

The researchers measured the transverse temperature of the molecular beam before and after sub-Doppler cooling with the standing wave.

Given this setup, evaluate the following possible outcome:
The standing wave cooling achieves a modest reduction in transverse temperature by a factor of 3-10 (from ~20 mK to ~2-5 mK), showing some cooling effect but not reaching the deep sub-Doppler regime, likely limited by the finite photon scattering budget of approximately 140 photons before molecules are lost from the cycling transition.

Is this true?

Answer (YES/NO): NO